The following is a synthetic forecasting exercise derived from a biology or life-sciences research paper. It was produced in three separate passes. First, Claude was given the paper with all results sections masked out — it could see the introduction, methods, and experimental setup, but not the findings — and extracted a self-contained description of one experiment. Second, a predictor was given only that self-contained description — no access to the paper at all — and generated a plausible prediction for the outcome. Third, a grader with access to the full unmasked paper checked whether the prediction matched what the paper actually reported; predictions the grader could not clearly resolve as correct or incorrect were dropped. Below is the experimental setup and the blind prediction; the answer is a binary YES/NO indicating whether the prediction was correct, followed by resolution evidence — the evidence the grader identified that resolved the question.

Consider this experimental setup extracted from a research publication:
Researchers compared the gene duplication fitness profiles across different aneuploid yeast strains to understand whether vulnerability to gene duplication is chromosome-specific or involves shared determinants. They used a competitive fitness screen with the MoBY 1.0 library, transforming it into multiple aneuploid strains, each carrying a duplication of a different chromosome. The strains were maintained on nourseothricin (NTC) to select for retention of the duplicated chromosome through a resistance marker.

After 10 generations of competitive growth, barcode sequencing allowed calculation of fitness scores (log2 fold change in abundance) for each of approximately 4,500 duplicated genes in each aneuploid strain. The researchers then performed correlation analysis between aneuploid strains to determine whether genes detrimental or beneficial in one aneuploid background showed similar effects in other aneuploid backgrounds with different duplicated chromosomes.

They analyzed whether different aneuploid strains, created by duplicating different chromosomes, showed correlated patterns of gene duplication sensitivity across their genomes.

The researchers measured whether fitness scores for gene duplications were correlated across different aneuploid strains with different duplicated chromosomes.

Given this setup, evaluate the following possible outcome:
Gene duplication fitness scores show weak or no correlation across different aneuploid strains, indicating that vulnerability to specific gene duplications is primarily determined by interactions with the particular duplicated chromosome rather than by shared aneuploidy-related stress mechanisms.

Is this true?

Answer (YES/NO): NO